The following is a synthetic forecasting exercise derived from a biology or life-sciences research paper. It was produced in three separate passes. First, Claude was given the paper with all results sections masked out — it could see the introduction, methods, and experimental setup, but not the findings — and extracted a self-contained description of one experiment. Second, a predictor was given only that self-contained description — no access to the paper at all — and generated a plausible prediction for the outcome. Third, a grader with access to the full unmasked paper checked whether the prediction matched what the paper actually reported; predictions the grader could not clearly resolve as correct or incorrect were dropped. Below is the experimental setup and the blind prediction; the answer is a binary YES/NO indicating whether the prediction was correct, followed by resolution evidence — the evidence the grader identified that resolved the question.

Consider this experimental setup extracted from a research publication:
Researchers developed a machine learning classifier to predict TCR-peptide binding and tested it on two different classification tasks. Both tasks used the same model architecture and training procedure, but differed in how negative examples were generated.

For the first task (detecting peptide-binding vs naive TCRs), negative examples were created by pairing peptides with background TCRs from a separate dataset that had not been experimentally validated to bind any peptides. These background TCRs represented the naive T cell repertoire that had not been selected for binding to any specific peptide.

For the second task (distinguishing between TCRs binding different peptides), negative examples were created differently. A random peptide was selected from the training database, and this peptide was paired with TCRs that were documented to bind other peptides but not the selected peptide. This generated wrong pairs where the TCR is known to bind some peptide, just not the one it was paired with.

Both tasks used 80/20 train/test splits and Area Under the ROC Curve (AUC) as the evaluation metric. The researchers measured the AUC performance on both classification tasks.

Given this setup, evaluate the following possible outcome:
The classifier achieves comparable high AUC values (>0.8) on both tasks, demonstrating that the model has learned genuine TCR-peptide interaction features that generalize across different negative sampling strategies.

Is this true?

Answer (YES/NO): NO